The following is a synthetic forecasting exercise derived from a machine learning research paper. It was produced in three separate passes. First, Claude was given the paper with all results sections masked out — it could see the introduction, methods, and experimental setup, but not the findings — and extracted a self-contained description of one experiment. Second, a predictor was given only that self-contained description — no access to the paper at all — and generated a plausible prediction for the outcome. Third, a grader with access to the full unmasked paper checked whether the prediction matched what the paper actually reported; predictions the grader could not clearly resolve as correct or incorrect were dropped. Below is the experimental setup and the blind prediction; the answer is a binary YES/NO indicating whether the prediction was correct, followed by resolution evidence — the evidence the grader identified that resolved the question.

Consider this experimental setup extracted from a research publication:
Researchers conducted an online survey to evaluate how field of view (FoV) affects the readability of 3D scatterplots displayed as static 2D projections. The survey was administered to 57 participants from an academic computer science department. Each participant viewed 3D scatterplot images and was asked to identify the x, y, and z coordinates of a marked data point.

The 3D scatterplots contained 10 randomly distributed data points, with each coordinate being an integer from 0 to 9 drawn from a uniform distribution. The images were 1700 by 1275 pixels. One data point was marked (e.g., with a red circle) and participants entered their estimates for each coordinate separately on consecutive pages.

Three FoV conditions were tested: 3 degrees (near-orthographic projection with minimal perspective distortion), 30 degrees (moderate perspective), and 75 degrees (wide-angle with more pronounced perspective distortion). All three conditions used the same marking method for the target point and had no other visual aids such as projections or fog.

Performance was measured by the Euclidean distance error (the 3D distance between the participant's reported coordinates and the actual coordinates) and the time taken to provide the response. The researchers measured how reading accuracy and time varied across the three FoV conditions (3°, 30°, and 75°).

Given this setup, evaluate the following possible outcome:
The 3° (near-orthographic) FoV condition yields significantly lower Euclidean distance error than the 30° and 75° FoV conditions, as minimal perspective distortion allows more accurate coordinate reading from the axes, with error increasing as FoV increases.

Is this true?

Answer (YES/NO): NO